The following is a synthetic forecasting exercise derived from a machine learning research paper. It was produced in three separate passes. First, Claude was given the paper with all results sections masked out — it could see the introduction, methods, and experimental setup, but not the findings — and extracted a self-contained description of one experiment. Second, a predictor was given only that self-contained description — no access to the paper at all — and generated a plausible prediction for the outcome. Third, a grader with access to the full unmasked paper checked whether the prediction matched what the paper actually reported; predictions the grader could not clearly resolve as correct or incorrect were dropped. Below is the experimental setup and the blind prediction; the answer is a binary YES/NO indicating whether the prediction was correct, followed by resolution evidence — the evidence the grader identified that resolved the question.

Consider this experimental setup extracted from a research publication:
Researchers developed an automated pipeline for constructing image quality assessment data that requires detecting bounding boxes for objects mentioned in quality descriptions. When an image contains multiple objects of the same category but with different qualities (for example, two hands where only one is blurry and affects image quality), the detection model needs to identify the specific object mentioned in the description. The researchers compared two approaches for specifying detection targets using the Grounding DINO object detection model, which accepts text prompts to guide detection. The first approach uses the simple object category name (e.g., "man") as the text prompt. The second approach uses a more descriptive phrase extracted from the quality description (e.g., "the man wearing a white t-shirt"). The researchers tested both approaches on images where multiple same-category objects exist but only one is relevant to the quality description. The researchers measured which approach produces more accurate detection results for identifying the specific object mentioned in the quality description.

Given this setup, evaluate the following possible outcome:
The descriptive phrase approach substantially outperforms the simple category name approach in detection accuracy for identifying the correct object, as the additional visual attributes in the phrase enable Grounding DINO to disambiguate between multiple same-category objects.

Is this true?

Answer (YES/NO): YES